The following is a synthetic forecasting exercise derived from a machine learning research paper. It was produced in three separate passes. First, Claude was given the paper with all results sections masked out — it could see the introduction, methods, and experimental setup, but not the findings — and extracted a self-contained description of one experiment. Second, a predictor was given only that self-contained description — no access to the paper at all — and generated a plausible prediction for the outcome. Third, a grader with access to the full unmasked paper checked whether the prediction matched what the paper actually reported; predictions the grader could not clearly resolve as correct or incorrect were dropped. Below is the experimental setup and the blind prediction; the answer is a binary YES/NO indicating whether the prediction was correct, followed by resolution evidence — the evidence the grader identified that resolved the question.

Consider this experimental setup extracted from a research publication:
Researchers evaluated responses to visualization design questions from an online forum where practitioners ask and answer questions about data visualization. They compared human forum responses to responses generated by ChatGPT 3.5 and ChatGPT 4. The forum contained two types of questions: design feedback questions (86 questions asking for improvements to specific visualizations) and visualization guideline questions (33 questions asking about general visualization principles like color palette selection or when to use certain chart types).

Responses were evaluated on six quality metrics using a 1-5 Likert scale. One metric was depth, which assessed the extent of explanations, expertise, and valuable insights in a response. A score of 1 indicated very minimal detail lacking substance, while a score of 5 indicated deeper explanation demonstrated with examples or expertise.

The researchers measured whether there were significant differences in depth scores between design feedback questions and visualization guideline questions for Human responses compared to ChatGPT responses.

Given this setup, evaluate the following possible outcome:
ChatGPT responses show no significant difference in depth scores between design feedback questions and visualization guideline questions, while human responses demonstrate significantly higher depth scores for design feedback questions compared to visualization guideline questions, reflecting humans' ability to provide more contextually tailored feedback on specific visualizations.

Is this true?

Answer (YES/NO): NO